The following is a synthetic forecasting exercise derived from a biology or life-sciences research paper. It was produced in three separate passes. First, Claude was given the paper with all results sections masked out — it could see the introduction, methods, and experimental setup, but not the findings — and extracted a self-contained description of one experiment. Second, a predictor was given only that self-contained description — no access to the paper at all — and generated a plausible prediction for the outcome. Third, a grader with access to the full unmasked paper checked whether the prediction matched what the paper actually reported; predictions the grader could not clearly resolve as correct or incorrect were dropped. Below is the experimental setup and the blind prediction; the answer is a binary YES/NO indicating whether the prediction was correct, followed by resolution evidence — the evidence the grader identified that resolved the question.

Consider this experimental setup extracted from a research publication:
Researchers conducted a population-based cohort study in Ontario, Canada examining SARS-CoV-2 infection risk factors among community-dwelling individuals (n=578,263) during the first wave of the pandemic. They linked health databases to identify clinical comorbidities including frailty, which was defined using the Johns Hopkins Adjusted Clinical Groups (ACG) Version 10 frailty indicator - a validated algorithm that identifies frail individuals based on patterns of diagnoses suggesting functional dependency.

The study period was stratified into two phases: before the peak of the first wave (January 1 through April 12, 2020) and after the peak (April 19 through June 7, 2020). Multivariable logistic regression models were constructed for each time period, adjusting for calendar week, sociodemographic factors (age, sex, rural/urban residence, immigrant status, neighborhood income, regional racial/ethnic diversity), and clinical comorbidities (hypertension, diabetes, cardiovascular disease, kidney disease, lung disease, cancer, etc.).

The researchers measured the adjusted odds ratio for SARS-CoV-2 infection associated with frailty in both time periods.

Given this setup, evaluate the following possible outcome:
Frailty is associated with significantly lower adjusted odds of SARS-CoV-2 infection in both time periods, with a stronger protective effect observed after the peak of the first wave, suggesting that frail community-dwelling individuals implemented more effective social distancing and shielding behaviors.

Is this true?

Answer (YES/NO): NO